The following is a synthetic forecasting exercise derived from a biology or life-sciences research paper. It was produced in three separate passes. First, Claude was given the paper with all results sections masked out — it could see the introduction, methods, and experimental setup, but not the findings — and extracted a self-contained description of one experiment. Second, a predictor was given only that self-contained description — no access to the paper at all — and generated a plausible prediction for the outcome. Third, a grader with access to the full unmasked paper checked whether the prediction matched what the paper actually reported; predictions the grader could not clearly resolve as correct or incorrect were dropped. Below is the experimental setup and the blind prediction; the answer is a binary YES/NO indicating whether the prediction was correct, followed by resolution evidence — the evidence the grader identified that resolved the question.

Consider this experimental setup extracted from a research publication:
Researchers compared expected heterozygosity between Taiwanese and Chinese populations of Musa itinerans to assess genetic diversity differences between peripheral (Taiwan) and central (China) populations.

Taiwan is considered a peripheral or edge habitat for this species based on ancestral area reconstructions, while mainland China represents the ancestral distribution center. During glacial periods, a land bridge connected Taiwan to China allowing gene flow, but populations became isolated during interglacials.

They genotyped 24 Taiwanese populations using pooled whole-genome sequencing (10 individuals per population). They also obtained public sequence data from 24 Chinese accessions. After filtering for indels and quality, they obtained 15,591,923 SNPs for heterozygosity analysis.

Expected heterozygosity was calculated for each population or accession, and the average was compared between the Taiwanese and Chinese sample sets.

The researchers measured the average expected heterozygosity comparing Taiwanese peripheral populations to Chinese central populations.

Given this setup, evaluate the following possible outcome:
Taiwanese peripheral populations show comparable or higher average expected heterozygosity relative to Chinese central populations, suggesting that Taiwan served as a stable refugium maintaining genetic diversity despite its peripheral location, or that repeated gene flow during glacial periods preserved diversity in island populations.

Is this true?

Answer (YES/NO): NO